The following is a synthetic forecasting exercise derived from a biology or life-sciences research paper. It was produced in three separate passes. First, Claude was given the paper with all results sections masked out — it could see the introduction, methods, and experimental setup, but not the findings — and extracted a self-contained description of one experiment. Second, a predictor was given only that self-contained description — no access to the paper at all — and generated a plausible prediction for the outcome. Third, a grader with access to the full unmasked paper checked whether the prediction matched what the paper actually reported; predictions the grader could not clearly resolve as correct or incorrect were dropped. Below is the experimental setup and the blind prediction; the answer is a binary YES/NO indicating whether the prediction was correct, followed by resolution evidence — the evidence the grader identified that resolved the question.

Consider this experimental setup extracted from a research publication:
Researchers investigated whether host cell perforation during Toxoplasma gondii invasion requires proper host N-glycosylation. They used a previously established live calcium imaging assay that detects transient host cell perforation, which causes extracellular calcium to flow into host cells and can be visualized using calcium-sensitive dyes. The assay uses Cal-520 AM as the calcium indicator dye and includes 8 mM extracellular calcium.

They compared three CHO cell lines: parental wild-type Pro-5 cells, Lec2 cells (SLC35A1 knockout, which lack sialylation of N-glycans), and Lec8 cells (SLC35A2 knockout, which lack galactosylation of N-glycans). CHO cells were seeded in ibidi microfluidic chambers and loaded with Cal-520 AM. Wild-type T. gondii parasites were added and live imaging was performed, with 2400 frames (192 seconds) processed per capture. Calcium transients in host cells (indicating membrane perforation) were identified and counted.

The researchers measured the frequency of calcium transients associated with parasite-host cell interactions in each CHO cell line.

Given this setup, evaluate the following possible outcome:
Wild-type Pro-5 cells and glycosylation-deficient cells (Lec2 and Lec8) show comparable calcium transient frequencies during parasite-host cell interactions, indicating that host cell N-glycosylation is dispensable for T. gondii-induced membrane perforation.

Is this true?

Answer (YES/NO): NO